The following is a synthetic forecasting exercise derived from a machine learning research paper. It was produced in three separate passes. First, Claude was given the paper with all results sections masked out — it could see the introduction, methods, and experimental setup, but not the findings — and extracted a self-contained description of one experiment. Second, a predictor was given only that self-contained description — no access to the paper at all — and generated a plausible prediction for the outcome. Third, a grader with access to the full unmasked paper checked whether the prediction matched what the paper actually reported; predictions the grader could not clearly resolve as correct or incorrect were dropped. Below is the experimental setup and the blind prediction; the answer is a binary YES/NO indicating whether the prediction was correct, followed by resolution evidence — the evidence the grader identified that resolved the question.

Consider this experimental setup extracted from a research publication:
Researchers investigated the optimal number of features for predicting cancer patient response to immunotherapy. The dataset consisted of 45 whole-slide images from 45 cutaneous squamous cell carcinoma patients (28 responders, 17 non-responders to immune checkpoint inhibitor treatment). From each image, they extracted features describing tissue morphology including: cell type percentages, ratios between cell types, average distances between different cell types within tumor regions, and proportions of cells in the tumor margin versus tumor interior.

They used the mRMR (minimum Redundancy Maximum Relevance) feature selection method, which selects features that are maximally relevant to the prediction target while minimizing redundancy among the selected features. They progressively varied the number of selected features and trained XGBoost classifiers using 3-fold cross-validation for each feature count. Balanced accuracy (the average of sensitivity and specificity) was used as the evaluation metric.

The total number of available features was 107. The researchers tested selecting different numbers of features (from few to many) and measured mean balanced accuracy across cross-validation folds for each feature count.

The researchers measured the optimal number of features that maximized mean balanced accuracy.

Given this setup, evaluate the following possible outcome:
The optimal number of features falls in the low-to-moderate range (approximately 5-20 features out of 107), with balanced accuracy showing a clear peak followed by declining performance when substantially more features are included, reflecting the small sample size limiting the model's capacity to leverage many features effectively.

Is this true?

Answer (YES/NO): YES